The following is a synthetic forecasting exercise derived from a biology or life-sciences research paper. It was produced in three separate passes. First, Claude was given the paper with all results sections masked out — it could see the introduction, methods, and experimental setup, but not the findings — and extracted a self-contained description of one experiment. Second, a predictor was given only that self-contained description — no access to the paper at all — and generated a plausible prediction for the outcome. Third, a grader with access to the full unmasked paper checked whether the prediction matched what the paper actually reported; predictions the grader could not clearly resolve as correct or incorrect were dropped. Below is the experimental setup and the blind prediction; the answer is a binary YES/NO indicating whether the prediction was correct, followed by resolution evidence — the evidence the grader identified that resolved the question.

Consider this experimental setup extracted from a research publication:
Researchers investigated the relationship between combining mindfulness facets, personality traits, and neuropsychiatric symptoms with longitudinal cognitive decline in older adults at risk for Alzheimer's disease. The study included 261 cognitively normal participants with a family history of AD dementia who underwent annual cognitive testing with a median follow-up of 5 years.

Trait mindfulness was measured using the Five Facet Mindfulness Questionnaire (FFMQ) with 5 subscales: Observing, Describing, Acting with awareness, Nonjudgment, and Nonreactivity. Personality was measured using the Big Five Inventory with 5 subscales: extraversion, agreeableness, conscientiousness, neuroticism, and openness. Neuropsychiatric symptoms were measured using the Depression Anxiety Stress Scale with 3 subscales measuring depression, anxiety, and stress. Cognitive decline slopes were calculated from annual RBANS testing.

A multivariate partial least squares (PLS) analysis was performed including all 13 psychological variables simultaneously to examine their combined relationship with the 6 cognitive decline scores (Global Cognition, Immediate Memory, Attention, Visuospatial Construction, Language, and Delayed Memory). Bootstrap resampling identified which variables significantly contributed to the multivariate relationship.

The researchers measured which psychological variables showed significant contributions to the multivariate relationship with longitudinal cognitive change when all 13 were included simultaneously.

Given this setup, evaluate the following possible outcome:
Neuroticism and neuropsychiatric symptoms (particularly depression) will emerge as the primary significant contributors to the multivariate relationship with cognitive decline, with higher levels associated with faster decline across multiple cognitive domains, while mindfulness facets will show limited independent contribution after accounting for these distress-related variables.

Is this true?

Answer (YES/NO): NO